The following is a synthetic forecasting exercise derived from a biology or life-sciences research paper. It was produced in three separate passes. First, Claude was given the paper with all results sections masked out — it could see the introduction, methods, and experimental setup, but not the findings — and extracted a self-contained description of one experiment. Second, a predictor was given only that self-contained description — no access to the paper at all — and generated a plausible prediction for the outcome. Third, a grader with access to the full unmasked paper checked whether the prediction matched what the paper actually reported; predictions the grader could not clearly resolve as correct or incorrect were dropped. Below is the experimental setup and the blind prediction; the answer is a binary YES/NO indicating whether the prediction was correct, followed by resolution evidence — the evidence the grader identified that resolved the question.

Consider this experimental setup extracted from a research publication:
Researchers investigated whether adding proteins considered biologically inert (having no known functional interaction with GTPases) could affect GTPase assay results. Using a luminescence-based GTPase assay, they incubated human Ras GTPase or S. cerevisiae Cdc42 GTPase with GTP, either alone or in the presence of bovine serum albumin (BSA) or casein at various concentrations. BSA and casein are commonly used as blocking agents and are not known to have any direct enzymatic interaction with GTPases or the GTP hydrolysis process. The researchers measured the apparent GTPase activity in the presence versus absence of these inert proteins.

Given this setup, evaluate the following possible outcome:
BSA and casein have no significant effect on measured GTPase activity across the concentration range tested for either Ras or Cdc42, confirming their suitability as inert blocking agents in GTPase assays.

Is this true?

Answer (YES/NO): NO